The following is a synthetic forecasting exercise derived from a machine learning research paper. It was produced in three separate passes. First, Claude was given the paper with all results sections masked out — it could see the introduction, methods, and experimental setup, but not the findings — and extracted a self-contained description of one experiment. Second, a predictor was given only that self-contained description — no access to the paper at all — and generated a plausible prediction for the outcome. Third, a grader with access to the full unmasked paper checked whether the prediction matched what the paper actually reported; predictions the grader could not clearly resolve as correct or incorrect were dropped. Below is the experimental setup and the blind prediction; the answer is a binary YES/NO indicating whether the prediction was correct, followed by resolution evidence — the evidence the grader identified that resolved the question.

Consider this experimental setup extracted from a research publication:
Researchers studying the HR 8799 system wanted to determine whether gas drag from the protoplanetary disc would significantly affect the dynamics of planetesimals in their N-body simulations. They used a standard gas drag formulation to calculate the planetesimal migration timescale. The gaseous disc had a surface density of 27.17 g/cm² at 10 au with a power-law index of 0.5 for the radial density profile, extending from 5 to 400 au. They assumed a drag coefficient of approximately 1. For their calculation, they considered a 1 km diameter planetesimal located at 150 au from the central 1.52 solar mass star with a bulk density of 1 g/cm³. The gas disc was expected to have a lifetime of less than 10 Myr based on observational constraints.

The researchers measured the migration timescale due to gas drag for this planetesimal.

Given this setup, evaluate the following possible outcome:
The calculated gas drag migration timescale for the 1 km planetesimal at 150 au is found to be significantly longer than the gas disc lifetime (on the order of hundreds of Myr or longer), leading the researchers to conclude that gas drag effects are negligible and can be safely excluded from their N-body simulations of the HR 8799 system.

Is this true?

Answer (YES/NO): YES